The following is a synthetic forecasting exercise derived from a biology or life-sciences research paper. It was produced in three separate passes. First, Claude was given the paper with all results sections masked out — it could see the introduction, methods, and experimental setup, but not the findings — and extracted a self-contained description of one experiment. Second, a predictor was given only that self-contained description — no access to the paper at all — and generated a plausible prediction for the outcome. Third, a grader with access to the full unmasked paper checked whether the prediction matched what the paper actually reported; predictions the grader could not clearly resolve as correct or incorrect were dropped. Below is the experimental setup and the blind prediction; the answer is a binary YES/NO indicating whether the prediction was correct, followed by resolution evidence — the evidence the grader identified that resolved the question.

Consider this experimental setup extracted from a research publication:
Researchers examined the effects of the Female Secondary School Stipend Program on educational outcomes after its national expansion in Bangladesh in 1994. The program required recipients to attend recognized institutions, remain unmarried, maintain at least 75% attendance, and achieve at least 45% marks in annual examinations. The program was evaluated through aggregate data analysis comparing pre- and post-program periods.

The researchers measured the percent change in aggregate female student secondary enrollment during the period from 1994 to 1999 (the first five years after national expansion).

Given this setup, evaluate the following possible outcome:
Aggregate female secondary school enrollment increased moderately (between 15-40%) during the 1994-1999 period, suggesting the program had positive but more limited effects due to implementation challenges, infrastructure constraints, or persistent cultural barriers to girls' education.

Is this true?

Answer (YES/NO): NO